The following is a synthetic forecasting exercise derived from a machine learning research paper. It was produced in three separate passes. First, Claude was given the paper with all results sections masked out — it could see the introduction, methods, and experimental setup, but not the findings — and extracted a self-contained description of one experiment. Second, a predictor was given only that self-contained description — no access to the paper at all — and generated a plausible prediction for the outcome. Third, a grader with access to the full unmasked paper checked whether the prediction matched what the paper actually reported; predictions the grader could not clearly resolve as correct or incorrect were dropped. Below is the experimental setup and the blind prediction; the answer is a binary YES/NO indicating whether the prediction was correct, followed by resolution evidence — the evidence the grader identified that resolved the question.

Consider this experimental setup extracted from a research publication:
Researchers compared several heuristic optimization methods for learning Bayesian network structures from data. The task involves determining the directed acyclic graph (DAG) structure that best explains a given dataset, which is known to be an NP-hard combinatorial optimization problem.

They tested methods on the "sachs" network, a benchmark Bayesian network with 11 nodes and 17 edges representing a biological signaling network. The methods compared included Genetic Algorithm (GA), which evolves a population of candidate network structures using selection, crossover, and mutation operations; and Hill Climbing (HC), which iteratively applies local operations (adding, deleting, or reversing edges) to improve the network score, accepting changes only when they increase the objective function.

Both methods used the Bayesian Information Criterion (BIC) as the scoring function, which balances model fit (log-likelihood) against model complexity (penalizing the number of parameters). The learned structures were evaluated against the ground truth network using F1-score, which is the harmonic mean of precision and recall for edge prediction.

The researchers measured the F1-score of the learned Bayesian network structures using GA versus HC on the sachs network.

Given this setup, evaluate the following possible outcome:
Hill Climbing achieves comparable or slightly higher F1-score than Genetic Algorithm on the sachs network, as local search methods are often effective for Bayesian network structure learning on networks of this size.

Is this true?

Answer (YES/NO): YES